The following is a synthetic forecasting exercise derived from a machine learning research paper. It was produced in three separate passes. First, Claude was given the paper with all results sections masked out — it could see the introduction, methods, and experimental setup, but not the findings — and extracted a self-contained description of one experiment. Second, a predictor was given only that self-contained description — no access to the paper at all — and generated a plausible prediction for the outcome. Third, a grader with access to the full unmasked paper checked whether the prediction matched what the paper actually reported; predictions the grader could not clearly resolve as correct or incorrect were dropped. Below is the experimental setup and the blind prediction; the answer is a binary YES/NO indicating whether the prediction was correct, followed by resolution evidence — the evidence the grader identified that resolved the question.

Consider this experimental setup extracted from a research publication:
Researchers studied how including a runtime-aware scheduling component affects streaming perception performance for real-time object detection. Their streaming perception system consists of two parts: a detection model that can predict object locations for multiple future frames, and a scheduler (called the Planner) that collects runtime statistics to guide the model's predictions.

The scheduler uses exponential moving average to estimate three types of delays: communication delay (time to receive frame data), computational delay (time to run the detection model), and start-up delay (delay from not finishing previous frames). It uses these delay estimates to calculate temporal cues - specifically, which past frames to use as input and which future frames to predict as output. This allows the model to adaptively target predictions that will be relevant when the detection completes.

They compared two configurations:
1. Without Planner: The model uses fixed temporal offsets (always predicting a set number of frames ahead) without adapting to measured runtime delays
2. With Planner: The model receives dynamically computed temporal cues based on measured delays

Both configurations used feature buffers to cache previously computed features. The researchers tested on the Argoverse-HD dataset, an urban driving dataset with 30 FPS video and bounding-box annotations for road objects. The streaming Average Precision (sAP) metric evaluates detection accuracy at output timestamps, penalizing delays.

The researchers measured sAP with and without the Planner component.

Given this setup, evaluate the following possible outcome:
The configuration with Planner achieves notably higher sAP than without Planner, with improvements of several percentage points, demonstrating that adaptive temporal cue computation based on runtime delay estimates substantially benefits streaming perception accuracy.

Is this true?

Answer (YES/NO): NO